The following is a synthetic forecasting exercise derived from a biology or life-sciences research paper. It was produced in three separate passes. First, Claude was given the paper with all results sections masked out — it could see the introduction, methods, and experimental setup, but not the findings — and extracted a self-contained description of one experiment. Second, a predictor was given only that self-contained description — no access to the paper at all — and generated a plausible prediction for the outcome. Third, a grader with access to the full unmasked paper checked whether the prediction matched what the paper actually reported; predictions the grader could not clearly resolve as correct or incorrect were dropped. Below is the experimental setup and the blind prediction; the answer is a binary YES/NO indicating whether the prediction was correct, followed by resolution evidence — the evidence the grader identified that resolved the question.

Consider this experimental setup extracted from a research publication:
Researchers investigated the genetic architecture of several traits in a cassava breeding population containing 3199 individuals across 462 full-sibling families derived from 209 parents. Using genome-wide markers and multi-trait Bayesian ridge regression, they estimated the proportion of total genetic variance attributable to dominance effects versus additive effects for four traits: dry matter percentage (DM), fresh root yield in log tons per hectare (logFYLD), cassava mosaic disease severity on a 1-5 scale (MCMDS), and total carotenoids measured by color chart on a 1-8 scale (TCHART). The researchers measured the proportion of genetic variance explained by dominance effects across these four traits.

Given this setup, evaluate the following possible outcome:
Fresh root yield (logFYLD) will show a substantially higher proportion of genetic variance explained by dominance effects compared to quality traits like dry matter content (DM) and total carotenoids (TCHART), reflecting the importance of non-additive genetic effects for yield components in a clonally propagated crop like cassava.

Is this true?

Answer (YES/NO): YES